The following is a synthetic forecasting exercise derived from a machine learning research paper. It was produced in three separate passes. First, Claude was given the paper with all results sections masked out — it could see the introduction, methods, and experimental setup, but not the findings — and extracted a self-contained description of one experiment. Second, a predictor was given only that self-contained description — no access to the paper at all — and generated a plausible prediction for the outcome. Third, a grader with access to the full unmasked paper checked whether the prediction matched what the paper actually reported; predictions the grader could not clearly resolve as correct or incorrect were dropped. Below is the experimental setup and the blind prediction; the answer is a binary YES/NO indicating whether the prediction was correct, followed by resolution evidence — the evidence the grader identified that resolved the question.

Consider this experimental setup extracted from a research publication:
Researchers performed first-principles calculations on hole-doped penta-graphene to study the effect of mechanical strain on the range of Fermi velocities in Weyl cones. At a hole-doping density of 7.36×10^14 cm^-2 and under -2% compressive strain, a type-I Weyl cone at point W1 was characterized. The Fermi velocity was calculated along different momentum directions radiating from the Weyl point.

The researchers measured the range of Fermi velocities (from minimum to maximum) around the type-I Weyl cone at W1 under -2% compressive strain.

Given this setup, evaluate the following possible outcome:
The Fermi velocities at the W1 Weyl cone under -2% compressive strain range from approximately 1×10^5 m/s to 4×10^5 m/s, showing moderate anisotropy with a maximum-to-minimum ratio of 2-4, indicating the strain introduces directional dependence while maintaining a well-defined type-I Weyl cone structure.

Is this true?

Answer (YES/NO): NO